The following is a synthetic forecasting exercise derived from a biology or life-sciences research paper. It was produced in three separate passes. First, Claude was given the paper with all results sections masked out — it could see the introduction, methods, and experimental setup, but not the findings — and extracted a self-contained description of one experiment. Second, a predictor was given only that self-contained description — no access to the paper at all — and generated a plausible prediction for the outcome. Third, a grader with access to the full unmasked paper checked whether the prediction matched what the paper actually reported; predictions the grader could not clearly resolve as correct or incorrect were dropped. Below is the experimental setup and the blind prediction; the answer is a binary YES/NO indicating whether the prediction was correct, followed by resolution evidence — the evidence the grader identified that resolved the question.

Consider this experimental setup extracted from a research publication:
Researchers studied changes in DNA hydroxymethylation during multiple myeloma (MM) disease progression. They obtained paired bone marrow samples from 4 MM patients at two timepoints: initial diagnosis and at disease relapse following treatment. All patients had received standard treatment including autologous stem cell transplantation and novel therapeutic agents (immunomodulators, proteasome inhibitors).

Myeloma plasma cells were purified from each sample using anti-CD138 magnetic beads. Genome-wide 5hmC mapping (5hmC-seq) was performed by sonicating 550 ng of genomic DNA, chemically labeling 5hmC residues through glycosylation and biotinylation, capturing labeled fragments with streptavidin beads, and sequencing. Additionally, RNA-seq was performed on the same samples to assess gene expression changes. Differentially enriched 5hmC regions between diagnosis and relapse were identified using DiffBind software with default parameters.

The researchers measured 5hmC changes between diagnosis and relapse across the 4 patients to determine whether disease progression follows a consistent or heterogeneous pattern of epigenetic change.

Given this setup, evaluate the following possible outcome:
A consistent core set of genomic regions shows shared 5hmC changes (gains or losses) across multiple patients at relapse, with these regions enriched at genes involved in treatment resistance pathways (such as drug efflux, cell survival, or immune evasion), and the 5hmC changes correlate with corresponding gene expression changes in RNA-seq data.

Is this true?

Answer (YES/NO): NO